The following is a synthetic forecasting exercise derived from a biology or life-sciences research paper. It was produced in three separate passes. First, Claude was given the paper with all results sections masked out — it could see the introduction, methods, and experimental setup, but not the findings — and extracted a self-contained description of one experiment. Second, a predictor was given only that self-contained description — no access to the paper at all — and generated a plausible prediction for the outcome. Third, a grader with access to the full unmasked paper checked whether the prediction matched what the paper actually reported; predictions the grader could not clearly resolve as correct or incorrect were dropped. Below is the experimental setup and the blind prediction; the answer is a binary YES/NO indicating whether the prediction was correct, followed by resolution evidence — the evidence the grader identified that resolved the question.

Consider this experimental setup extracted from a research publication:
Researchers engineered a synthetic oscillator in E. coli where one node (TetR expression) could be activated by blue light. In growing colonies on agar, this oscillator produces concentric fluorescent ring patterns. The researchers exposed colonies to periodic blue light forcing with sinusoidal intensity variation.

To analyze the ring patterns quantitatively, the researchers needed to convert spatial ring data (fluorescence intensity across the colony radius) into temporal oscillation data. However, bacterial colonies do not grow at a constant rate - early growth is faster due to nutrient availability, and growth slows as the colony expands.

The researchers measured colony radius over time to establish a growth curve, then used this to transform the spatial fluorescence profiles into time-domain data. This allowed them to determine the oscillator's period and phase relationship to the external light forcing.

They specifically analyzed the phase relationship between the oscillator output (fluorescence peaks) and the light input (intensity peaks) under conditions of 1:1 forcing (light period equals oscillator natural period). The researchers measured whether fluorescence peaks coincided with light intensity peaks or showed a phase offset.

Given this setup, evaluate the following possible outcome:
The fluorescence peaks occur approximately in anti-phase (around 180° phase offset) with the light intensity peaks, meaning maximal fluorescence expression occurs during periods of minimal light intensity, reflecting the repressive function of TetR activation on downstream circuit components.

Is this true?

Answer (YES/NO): YES